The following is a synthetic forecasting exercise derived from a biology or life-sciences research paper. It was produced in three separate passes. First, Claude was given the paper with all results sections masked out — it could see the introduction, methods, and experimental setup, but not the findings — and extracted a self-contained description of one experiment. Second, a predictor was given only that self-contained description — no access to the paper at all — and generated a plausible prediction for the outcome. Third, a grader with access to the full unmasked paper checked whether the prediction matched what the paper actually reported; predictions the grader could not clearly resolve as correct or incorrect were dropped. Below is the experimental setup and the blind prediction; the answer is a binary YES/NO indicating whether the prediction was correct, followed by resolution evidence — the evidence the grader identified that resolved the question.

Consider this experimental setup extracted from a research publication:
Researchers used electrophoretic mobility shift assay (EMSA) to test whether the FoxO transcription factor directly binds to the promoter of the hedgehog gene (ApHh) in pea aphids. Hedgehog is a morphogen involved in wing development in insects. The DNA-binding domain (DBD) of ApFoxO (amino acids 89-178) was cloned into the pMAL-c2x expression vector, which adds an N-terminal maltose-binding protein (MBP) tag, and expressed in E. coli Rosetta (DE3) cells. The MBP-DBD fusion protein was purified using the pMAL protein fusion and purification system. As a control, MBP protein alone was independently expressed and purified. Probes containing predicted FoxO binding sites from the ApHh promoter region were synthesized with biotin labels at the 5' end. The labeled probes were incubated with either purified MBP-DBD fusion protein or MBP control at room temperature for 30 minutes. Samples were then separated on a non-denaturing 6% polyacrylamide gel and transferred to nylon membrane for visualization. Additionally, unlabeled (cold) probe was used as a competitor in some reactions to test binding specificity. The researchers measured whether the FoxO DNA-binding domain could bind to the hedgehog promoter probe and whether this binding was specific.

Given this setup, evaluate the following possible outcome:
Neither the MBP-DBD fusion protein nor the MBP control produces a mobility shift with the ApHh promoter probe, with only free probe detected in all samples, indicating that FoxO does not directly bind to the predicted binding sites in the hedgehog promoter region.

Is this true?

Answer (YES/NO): NO